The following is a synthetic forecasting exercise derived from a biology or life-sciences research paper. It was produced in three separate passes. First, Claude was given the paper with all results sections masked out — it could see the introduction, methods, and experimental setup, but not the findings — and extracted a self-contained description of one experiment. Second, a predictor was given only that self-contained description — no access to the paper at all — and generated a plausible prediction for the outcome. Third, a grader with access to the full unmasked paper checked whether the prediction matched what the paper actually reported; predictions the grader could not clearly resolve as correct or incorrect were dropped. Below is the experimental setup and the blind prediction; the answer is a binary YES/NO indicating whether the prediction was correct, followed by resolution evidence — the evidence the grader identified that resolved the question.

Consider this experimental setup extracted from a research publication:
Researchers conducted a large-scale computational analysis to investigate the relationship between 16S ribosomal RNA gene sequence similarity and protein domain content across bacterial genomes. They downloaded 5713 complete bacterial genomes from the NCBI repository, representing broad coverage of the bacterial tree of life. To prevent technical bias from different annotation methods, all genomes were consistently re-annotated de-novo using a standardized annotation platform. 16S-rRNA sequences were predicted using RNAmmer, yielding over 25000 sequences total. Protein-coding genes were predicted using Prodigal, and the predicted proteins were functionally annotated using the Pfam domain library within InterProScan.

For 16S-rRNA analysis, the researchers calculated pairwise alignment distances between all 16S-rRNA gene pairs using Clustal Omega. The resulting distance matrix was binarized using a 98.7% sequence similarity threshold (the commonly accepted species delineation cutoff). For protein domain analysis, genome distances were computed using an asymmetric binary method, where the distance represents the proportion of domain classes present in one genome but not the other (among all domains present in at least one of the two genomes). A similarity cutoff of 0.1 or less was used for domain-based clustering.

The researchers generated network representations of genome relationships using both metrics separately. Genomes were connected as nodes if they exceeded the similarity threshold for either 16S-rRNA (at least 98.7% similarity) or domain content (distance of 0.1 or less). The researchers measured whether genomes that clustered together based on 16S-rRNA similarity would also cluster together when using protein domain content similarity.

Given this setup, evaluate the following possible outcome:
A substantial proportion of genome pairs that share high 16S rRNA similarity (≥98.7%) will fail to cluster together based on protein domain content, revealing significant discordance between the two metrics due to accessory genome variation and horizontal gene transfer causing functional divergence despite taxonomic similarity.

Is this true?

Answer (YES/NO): YES